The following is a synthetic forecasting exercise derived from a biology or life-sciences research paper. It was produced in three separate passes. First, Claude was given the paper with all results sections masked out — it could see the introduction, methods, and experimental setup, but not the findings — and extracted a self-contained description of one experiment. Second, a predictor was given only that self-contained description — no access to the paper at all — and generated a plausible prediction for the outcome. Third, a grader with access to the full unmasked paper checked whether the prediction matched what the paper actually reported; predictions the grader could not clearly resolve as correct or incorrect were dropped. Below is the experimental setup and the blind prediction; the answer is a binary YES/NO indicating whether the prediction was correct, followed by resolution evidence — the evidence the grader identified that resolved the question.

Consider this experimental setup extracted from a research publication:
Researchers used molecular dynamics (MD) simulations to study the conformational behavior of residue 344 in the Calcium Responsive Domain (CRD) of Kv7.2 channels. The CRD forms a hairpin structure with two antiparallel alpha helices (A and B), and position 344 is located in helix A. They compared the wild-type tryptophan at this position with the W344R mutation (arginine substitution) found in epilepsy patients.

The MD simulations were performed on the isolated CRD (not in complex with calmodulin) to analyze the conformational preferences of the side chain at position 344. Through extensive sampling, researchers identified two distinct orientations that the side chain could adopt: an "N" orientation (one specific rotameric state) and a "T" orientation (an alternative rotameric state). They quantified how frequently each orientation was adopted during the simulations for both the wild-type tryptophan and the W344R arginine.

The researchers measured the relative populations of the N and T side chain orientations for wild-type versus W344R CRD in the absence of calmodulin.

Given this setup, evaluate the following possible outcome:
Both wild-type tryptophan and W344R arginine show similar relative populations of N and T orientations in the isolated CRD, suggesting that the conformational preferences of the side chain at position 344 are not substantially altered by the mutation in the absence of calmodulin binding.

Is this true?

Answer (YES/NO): NO